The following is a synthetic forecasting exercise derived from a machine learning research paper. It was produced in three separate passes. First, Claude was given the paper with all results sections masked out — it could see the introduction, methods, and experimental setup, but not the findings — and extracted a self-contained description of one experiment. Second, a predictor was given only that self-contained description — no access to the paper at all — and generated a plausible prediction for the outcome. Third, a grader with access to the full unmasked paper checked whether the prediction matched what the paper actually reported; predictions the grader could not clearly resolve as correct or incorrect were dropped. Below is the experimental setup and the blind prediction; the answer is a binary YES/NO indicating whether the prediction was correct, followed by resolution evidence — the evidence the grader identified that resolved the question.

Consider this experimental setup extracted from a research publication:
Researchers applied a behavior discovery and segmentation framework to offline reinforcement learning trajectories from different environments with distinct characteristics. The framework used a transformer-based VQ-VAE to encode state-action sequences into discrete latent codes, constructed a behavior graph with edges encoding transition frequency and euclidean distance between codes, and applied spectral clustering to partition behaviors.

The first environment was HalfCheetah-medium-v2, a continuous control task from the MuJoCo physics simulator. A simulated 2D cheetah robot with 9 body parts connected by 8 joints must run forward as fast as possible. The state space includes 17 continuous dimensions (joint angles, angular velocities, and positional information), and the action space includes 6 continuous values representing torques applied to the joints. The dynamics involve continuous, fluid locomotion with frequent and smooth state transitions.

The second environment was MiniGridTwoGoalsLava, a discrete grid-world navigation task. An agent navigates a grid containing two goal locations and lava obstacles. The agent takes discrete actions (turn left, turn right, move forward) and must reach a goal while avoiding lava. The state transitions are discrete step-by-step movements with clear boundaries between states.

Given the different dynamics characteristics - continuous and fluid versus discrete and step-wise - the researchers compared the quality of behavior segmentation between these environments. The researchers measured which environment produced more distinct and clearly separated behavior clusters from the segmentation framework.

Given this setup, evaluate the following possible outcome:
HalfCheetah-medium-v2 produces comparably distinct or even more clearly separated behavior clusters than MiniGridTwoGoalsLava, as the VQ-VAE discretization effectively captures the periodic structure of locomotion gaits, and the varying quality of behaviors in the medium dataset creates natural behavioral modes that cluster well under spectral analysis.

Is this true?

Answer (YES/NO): NO